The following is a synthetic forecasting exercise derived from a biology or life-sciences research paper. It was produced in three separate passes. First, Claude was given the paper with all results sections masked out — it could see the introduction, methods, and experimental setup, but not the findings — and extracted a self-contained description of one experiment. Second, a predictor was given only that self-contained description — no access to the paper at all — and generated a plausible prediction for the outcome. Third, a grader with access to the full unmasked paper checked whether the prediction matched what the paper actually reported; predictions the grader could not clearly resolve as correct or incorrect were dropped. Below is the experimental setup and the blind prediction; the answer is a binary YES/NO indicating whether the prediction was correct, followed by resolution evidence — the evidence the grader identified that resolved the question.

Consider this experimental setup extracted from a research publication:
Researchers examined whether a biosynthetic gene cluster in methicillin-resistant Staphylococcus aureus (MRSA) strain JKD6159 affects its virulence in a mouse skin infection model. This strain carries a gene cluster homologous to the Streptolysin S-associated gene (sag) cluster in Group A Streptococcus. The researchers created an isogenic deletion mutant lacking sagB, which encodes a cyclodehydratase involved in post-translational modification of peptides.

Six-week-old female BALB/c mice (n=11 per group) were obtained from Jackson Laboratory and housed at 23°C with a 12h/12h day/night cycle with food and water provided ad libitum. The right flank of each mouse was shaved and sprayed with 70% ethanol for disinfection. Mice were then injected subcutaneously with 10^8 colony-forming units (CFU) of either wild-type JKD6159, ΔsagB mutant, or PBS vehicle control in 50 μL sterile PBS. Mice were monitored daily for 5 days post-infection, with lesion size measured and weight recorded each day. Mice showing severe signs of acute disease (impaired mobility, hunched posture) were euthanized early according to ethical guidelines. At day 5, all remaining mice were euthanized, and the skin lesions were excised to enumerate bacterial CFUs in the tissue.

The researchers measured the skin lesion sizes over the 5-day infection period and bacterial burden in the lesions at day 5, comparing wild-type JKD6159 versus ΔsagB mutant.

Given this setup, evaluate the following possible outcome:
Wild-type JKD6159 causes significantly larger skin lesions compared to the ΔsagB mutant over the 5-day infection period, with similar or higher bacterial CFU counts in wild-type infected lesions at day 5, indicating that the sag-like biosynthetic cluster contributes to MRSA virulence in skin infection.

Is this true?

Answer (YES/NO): NO